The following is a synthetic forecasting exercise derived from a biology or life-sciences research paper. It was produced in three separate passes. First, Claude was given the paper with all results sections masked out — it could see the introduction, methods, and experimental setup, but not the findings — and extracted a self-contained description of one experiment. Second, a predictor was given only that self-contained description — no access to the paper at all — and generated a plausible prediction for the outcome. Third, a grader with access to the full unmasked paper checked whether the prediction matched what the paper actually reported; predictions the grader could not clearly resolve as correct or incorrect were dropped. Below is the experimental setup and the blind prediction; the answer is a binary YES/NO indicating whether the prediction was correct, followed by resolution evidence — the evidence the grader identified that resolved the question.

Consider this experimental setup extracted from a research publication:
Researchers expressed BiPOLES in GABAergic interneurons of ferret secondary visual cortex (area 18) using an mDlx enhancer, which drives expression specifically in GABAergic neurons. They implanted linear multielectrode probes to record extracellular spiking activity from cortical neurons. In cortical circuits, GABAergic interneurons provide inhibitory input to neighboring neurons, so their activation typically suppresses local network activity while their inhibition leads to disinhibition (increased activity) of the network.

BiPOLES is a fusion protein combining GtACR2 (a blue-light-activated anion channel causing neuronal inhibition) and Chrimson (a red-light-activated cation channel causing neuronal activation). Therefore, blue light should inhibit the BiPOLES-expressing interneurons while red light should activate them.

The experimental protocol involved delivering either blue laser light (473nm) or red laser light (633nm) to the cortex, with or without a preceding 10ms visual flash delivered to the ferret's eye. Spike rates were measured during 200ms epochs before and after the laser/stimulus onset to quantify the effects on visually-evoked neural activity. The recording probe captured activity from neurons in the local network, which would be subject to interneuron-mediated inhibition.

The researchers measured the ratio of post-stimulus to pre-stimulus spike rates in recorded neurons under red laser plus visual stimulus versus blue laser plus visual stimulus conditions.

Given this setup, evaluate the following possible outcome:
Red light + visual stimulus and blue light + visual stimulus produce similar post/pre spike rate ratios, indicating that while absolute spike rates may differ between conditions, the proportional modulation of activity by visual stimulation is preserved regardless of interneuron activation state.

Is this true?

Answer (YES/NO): NO